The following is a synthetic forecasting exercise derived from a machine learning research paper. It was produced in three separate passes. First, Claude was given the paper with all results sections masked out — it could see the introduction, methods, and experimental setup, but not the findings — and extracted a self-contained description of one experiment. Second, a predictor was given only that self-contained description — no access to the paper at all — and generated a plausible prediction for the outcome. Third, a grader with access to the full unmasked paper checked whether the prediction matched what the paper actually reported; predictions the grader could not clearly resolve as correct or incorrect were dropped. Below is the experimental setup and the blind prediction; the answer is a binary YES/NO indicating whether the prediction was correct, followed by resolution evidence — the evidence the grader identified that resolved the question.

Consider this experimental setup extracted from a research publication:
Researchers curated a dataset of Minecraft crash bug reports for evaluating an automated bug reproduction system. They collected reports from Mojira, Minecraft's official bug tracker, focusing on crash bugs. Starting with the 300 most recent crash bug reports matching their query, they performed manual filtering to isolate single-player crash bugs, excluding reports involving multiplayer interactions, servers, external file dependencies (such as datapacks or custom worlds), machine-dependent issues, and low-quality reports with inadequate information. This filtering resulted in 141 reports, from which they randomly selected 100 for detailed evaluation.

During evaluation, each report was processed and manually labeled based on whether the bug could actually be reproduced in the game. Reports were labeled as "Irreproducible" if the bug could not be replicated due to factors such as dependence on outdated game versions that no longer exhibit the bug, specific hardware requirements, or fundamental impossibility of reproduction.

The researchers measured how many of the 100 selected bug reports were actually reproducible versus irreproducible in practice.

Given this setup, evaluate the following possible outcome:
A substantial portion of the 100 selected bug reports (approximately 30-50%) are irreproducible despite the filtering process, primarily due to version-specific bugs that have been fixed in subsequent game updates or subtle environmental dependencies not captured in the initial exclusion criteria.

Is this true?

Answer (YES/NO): NO